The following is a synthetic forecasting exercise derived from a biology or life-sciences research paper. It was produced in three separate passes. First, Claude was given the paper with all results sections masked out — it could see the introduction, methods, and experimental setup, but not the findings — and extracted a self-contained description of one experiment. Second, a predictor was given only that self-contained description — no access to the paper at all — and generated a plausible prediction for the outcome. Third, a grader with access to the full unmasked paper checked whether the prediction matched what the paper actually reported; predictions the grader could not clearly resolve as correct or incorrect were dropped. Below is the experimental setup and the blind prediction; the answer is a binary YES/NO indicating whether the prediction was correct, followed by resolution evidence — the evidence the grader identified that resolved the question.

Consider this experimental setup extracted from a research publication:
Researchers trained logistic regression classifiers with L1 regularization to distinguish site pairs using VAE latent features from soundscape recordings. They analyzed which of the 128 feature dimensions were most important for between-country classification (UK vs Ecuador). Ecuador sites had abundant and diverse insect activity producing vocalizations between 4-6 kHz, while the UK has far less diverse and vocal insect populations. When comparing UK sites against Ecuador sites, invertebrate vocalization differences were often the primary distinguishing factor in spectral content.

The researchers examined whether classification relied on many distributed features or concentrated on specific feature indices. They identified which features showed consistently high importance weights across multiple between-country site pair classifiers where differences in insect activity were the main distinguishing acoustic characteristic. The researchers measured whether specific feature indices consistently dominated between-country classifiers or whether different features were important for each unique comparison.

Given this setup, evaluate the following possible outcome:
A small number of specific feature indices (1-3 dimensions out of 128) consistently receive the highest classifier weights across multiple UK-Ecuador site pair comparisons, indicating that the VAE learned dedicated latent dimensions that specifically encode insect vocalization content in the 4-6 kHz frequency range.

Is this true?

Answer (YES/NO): YES